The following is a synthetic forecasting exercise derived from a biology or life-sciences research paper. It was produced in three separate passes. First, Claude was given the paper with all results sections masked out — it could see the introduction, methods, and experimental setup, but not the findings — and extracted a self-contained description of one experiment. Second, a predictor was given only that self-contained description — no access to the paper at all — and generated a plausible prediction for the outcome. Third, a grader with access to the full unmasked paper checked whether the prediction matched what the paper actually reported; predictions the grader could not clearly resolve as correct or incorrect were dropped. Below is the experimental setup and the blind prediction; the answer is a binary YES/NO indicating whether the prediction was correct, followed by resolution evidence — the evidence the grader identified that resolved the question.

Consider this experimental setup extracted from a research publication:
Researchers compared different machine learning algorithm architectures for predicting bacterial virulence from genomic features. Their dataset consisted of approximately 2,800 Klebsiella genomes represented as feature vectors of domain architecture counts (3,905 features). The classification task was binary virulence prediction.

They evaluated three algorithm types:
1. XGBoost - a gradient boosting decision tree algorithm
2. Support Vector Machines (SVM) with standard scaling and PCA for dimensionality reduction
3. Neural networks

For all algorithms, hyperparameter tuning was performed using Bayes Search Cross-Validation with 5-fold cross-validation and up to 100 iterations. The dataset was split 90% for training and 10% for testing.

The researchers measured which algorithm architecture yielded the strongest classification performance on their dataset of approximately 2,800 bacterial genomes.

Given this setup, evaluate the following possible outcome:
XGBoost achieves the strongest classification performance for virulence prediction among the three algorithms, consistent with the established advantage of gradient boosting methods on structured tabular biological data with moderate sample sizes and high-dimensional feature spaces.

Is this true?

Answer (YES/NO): YES